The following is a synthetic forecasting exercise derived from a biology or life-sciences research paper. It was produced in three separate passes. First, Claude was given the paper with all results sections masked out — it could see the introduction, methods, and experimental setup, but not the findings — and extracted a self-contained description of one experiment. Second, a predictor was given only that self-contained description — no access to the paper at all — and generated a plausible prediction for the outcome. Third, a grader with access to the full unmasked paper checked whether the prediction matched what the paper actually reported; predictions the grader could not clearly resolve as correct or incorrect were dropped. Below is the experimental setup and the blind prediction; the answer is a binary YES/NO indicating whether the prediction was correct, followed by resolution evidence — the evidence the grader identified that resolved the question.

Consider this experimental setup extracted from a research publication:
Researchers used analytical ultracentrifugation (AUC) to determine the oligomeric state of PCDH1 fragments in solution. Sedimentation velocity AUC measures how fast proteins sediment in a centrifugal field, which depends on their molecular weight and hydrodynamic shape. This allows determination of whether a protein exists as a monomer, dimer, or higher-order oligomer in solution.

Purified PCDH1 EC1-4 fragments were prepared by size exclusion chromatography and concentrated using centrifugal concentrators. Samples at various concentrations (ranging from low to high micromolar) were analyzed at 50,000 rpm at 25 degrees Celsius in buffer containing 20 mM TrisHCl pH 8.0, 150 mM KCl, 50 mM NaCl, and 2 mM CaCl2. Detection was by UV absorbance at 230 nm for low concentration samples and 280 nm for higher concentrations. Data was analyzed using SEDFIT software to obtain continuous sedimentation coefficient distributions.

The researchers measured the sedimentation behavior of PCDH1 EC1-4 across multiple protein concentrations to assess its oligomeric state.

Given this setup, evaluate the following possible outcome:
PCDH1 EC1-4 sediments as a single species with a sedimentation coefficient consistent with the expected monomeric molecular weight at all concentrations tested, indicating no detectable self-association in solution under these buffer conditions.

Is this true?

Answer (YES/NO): NO